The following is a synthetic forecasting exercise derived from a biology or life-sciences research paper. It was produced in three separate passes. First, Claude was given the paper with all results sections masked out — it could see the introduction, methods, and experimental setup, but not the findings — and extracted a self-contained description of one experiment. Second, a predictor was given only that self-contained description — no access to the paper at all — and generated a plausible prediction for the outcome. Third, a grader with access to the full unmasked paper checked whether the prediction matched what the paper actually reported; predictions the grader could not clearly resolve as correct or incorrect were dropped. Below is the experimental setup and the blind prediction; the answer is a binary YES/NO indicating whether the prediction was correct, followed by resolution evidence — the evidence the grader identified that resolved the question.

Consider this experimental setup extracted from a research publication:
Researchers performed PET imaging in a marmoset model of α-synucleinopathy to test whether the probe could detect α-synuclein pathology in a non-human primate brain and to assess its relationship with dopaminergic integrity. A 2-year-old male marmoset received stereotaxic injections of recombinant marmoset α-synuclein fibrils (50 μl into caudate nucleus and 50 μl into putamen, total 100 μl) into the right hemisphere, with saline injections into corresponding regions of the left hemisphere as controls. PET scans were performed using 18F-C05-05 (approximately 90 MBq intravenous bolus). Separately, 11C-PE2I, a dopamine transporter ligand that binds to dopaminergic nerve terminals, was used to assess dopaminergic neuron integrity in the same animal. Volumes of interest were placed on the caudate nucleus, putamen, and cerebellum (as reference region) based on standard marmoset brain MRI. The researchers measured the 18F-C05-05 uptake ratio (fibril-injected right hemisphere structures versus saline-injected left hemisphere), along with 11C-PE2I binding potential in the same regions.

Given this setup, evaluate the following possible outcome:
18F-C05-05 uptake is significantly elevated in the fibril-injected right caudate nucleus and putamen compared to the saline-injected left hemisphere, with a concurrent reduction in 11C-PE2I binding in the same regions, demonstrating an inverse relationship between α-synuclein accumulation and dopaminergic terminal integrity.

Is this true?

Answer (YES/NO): YES